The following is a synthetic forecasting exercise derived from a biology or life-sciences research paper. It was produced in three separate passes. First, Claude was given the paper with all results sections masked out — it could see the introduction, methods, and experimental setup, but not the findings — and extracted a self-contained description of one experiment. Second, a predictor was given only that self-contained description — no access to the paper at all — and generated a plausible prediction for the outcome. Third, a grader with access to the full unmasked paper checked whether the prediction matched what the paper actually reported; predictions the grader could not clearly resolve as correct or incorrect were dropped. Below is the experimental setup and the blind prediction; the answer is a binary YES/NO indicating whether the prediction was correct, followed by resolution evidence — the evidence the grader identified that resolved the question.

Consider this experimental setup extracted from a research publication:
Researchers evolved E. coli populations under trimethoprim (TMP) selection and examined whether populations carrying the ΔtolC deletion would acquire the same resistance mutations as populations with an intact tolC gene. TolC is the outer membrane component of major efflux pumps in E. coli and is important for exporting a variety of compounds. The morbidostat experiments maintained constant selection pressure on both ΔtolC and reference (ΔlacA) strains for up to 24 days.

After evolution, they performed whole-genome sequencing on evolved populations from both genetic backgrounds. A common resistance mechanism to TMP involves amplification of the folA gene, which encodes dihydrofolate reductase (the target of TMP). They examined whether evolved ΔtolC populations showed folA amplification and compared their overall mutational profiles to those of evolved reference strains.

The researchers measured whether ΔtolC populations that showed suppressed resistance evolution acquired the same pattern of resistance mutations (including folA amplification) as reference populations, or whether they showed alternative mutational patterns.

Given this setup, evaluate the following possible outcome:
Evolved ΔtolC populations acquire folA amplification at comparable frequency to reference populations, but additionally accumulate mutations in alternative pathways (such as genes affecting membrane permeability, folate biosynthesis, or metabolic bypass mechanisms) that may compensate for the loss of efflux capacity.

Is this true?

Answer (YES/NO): NO